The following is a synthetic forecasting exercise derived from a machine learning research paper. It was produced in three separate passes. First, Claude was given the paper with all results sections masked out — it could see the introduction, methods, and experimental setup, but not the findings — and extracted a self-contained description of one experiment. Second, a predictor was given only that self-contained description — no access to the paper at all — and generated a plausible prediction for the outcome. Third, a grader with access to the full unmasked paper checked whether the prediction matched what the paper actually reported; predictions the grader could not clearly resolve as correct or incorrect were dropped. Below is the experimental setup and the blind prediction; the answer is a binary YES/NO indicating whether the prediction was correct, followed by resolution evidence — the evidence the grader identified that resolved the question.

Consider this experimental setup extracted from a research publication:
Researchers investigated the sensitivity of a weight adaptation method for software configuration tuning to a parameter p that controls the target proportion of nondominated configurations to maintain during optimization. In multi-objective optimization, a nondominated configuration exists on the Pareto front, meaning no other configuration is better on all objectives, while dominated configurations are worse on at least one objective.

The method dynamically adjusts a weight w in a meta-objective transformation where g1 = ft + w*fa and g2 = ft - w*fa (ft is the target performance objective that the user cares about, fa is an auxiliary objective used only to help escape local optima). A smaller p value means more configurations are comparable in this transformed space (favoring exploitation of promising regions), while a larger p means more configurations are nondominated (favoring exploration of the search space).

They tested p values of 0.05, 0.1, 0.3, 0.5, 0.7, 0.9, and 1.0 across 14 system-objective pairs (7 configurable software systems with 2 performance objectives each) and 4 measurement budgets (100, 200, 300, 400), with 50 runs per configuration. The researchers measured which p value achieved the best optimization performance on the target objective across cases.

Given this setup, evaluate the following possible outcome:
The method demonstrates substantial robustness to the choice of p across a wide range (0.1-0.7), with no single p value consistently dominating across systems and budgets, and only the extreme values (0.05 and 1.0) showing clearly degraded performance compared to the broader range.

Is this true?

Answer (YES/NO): NO